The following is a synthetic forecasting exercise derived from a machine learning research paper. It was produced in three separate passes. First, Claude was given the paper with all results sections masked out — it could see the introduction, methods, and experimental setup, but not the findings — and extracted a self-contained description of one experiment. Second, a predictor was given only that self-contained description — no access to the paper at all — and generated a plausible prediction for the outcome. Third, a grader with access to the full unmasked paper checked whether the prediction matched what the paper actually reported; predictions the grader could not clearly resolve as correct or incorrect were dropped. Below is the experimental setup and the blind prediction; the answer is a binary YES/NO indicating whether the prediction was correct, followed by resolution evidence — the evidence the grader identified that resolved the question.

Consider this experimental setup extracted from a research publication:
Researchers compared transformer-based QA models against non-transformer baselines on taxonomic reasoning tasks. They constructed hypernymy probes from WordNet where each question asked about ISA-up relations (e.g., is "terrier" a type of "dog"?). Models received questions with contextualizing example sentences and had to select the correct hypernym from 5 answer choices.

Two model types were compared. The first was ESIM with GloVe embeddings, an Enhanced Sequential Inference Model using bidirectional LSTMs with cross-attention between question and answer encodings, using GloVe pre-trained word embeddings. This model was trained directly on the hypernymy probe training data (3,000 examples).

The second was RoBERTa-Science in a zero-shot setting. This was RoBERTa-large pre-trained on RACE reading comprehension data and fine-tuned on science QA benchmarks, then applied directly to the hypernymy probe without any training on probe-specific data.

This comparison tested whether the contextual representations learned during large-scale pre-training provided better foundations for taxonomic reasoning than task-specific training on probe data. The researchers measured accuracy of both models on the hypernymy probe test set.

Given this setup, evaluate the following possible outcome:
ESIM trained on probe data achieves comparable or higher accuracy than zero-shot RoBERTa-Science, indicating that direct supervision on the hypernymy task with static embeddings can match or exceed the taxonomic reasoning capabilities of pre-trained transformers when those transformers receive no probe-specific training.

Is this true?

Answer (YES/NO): NO